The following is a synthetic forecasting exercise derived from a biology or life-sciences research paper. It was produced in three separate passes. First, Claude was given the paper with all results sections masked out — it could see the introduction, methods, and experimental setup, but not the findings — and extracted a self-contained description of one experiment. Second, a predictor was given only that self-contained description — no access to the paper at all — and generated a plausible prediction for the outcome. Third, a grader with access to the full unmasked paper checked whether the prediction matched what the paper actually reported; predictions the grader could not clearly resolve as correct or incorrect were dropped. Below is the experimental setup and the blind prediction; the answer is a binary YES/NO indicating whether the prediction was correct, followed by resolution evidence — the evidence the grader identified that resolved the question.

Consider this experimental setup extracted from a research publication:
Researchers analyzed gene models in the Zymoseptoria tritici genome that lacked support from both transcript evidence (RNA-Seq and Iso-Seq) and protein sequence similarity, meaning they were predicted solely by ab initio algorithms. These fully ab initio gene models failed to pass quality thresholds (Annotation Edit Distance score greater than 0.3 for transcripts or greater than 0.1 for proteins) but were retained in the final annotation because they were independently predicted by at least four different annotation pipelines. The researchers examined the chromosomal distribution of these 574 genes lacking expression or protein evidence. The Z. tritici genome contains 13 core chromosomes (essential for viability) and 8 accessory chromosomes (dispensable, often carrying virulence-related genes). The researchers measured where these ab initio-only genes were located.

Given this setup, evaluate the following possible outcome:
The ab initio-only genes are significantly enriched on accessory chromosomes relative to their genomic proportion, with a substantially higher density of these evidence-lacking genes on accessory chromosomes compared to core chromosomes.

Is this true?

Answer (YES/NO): YES